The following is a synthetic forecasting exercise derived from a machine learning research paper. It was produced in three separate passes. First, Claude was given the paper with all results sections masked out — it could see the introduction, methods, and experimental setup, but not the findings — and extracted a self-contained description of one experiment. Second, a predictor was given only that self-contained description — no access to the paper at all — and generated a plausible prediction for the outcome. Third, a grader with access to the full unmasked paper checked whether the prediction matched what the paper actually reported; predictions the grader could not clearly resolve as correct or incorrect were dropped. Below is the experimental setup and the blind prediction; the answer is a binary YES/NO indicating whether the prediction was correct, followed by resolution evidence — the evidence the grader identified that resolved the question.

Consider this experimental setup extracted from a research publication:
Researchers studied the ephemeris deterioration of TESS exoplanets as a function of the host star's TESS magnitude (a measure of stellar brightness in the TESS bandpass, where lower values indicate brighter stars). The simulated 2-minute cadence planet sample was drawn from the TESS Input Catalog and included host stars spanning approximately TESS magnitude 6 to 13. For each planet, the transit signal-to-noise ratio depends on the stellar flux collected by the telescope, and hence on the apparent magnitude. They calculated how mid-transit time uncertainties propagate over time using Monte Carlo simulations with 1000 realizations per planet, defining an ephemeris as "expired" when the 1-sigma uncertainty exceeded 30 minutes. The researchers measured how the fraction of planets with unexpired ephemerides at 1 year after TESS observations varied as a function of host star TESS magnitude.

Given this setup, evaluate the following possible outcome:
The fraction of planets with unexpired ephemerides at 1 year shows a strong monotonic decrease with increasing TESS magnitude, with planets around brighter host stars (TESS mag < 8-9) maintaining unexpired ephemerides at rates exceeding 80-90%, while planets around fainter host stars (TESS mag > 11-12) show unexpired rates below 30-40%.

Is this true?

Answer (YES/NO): NO